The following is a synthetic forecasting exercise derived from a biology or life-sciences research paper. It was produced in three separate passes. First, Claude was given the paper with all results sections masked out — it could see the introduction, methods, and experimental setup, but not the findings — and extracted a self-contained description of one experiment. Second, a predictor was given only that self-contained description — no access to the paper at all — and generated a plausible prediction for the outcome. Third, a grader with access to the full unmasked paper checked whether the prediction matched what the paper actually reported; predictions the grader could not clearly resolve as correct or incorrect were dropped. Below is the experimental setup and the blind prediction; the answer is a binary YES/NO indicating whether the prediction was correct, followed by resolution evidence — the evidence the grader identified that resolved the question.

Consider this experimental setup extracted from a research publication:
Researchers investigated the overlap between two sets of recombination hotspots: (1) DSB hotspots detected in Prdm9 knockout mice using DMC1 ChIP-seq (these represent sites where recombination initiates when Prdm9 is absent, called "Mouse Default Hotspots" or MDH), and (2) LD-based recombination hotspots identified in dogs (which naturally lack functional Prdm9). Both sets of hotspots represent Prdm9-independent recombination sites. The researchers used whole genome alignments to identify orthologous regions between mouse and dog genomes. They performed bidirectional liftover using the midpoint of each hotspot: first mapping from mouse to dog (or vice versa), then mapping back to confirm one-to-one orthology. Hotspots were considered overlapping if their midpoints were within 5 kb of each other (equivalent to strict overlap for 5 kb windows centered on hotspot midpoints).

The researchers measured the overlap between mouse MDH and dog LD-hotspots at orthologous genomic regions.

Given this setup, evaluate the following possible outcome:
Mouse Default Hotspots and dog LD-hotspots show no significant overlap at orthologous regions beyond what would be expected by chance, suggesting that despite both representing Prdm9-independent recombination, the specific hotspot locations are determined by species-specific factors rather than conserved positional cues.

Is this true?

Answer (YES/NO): NO